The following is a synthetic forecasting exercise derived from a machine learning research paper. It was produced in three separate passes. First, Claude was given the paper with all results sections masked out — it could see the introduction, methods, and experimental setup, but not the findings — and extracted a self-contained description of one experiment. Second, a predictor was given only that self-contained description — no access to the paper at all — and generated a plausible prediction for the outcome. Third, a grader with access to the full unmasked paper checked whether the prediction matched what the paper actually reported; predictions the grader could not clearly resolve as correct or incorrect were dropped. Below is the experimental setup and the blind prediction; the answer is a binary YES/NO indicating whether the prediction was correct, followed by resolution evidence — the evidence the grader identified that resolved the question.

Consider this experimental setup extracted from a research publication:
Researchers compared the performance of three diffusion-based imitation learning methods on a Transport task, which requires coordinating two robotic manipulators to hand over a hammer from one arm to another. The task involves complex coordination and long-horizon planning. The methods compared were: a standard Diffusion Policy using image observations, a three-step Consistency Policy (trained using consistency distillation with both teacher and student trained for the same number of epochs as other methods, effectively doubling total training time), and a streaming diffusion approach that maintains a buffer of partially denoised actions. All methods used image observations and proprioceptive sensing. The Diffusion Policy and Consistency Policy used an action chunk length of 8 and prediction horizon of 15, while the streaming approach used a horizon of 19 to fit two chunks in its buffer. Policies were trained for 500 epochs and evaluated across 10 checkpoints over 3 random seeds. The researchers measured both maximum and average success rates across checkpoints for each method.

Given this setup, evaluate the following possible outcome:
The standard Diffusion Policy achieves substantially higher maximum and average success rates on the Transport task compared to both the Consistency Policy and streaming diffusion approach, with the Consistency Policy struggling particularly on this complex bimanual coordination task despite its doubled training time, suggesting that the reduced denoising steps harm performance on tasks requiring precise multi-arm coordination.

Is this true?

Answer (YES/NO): NO